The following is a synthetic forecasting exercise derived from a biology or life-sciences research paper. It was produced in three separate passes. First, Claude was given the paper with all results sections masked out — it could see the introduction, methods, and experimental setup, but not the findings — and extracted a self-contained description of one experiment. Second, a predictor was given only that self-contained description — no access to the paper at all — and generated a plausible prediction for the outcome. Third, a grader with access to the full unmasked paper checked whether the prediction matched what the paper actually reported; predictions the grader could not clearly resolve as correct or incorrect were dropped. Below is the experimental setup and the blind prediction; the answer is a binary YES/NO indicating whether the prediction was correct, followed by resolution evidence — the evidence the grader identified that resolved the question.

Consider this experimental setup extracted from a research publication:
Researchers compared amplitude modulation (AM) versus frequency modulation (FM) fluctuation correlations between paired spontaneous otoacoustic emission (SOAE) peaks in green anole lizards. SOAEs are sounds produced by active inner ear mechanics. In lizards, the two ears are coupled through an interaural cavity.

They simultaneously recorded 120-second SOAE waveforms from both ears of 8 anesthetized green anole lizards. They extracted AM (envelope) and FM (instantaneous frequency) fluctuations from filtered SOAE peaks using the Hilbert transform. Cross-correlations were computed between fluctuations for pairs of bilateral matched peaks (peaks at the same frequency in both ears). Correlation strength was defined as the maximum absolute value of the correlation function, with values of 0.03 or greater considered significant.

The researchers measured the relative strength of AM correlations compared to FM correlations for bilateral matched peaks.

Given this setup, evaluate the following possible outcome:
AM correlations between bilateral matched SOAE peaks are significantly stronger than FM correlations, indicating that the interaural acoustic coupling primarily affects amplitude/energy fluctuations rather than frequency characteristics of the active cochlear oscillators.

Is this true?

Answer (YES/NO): YES